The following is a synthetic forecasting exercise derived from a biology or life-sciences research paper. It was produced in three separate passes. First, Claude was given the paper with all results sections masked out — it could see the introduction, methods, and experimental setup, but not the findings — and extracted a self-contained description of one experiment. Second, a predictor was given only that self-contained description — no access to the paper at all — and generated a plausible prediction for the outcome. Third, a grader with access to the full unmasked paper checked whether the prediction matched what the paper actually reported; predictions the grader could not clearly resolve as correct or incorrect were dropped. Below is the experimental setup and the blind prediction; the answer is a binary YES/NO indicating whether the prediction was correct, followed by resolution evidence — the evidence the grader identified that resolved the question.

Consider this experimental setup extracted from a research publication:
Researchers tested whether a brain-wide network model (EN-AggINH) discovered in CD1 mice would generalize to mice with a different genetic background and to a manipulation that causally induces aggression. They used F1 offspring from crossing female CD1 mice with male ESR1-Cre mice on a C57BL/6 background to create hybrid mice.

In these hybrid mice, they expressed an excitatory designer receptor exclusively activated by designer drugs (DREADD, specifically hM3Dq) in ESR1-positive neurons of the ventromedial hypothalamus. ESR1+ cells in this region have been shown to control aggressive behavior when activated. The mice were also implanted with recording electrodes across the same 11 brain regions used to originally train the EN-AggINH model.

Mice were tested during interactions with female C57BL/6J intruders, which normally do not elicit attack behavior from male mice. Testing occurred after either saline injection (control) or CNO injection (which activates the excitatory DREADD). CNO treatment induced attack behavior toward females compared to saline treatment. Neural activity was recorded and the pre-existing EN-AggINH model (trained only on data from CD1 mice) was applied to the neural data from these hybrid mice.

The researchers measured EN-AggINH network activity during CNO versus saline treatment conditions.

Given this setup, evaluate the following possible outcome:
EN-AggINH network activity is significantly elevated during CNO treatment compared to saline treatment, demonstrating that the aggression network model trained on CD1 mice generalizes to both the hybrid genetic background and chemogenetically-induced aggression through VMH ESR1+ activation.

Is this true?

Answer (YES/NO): NO